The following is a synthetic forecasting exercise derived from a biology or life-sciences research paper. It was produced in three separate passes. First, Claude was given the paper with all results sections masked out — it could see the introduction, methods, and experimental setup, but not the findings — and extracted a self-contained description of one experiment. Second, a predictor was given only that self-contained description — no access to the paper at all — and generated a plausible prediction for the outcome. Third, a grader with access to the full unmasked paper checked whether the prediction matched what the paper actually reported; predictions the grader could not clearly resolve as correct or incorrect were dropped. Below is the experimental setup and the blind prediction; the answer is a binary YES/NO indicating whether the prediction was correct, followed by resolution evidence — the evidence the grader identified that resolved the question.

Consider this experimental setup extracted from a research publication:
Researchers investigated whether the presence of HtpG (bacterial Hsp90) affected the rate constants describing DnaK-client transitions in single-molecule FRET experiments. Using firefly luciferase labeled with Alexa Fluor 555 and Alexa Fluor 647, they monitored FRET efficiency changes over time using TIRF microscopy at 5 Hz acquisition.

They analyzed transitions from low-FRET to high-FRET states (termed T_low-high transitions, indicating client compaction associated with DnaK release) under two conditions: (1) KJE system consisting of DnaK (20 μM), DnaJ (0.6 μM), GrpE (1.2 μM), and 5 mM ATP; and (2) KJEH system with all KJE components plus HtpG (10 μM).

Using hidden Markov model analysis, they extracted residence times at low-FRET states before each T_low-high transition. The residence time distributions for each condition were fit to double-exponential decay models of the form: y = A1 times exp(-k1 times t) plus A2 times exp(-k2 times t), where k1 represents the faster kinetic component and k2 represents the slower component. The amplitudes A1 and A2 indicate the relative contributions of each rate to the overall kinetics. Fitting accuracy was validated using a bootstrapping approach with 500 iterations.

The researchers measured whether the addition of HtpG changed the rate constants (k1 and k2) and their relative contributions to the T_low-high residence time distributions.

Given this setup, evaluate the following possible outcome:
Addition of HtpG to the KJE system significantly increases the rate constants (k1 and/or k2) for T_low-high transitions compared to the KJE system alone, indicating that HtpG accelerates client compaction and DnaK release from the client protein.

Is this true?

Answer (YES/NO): NO